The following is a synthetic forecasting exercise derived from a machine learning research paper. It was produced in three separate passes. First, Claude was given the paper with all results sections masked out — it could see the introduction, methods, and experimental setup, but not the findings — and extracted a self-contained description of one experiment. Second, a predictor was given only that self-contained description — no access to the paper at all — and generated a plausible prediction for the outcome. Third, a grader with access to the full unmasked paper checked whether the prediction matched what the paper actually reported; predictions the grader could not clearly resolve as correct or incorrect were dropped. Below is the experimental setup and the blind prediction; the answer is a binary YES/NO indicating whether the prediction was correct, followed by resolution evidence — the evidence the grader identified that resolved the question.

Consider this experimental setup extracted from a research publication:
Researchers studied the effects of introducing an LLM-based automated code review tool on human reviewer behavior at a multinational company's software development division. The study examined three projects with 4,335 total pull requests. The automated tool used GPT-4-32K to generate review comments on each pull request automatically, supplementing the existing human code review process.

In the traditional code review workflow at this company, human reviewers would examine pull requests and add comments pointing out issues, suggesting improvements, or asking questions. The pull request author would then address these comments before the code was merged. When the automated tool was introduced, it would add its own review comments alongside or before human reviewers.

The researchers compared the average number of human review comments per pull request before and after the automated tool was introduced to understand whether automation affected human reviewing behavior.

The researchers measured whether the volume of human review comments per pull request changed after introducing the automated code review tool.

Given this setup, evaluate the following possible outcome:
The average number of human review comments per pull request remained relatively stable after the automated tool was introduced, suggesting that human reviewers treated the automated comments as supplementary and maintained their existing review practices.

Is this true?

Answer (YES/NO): YES